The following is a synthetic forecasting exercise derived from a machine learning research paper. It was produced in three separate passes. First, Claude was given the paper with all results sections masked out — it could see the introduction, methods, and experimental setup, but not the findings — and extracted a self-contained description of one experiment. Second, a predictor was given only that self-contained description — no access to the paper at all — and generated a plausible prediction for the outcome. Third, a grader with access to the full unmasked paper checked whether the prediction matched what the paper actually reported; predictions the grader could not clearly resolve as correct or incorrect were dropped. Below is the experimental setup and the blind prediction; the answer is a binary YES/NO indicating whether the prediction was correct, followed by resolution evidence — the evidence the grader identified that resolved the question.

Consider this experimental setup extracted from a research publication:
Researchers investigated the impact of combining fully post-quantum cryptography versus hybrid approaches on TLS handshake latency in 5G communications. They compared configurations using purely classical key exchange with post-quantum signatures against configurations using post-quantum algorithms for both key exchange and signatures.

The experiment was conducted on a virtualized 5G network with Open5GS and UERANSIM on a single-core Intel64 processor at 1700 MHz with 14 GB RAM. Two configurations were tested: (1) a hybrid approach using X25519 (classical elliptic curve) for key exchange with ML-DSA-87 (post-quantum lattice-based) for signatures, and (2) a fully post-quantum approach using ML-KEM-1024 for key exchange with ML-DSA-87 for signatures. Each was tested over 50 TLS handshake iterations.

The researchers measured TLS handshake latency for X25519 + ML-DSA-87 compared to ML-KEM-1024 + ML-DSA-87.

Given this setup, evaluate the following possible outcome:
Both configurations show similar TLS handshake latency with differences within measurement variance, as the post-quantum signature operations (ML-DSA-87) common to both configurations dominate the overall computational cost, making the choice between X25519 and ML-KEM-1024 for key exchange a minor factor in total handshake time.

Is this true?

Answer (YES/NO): YES